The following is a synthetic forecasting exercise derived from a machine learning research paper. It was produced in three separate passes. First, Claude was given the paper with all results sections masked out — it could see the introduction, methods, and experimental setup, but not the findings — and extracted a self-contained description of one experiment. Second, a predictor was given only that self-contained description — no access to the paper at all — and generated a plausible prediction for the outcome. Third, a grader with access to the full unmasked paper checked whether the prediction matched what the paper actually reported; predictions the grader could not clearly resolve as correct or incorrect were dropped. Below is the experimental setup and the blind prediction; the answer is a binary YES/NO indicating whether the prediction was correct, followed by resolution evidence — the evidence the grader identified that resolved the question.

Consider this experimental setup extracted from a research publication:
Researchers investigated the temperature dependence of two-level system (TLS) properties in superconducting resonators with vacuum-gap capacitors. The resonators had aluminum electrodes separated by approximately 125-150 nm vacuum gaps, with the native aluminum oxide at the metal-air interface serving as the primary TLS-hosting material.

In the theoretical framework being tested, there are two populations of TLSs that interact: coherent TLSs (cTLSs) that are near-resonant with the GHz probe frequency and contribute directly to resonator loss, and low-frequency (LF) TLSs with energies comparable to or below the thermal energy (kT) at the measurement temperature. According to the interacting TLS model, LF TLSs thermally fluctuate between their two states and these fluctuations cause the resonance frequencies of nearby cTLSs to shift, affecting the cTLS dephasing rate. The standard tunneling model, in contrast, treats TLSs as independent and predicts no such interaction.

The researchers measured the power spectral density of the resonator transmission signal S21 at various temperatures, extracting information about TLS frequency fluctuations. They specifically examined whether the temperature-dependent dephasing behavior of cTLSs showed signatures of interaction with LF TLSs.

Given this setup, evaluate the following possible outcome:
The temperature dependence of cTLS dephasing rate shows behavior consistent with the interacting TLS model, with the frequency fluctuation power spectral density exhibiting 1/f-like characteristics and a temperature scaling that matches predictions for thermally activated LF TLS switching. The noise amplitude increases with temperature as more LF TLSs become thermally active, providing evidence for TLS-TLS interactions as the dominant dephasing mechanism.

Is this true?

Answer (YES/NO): YES